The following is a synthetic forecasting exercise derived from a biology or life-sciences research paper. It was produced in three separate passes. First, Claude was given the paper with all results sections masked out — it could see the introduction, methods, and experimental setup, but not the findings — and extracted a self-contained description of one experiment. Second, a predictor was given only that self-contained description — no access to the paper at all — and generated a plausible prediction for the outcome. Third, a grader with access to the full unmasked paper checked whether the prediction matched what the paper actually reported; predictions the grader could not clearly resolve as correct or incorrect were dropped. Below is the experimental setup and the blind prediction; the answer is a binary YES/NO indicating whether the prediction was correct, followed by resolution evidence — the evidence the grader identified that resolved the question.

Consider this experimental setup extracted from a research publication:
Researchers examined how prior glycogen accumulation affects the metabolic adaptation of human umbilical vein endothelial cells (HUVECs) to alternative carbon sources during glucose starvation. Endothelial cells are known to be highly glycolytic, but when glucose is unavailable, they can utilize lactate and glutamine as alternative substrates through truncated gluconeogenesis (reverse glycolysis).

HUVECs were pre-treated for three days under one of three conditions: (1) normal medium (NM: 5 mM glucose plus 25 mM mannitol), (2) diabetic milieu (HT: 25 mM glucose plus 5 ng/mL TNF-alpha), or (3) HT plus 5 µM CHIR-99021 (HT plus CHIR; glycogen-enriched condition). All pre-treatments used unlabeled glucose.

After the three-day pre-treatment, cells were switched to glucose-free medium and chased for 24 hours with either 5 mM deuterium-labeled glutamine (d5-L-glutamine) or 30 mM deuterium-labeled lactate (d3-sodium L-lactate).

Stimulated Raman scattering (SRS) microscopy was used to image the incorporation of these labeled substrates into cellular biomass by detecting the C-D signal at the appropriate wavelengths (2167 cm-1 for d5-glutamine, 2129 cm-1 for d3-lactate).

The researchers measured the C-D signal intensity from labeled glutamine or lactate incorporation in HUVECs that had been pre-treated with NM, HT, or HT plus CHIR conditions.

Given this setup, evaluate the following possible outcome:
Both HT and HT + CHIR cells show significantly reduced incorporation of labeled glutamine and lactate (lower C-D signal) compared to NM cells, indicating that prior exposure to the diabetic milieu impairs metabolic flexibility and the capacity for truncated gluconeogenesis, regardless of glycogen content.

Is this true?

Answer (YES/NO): NO